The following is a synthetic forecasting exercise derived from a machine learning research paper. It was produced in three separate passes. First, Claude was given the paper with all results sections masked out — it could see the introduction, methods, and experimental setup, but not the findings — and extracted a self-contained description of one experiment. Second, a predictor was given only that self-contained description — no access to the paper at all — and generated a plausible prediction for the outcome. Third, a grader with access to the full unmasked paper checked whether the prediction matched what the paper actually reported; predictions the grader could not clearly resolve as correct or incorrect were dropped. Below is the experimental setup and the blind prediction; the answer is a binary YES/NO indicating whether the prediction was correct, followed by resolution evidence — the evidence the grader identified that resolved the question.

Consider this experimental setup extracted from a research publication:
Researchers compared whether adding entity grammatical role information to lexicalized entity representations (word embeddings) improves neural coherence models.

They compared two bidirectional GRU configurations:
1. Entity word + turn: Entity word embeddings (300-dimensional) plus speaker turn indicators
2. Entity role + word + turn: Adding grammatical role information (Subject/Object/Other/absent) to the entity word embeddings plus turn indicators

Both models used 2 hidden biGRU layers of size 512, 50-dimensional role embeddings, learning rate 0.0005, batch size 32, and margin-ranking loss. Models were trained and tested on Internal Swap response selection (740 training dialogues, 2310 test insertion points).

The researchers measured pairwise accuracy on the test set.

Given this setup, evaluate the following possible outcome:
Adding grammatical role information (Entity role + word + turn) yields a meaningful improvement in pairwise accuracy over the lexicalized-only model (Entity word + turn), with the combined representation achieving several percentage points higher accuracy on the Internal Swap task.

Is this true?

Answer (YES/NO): NO